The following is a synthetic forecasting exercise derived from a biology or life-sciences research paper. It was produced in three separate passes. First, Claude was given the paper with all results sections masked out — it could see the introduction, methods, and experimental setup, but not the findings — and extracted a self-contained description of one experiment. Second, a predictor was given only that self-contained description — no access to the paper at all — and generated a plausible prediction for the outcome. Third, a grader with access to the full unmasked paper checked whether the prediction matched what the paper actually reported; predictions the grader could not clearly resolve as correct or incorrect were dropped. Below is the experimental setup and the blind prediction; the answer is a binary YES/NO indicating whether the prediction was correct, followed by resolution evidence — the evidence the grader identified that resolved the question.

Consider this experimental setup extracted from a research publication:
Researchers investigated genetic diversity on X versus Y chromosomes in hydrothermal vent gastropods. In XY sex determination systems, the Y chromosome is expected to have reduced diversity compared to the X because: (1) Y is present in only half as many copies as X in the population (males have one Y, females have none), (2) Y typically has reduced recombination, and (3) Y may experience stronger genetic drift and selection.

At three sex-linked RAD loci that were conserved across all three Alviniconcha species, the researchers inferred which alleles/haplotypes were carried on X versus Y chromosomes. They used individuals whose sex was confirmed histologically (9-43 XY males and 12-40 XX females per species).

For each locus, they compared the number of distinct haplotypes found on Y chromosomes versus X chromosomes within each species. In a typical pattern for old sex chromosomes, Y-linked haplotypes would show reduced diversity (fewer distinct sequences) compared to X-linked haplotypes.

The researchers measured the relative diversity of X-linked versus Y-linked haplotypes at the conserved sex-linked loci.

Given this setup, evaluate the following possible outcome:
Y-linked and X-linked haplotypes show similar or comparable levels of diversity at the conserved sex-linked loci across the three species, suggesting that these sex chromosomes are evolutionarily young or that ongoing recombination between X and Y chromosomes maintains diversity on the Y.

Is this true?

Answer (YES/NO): NO